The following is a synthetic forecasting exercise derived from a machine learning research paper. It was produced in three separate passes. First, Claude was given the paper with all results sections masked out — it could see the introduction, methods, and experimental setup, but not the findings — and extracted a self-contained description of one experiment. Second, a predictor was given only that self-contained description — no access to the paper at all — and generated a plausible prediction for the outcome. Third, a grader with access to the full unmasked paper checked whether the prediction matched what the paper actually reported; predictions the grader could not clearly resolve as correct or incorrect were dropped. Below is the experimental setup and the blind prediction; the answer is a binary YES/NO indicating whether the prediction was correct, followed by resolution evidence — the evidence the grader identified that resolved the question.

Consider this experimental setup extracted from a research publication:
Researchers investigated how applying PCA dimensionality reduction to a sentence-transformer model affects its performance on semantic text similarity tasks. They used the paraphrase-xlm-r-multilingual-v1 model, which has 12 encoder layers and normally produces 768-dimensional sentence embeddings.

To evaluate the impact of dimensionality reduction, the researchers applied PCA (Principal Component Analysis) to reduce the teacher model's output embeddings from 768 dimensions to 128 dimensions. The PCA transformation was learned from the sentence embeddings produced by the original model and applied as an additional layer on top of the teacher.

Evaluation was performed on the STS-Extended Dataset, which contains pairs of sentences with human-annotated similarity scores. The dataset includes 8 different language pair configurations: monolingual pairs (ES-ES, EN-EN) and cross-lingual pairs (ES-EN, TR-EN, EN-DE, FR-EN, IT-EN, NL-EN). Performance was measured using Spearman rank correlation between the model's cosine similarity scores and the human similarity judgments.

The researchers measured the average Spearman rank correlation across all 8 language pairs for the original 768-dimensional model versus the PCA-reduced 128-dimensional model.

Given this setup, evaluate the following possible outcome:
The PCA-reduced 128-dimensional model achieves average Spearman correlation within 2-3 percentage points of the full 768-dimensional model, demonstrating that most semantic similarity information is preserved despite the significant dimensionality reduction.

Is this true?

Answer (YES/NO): YES